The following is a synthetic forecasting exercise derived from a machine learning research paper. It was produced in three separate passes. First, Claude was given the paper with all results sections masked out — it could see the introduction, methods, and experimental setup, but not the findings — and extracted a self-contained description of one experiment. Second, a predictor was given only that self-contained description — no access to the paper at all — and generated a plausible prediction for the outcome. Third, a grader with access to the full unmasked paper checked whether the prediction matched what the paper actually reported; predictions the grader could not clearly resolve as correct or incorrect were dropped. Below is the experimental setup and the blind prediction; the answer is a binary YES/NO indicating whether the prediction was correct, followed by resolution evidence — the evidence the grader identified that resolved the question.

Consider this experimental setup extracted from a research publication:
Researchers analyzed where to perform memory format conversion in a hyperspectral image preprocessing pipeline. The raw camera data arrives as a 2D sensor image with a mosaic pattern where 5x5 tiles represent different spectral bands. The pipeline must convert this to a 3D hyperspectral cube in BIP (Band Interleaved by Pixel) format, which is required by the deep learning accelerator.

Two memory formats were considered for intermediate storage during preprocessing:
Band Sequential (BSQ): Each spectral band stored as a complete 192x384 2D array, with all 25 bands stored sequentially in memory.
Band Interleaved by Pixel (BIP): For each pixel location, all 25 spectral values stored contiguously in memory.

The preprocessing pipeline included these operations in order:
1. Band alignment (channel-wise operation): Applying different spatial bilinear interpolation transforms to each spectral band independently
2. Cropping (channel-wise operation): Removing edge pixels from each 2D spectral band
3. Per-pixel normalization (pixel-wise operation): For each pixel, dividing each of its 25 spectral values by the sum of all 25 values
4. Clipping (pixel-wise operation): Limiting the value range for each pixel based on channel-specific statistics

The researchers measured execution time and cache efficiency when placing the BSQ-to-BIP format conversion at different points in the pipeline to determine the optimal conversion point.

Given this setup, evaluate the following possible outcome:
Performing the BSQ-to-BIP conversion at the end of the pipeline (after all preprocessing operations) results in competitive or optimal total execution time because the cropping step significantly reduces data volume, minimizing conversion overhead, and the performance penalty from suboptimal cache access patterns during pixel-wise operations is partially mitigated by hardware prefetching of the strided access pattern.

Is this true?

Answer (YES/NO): NO